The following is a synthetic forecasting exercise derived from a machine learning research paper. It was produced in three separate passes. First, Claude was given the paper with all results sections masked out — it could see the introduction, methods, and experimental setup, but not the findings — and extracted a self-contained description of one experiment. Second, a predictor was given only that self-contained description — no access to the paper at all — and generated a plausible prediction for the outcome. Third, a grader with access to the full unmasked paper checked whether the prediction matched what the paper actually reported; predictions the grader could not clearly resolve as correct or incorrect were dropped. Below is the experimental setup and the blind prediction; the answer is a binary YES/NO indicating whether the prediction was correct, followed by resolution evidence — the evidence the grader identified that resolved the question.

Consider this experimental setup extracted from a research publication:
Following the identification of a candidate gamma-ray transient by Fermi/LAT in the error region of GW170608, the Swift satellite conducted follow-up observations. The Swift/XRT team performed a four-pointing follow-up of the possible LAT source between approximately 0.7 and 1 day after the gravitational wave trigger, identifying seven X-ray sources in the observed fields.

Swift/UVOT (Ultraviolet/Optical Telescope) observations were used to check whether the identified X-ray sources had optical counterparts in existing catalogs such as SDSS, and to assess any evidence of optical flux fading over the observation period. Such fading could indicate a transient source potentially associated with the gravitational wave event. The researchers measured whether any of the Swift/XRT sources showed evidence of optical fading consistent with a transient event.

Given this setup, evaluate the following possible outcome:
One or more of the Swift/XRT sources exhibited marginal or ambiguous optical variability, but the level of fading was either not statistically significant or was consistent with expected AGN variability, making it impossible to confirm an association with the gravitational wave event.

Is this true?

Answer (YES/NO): NO